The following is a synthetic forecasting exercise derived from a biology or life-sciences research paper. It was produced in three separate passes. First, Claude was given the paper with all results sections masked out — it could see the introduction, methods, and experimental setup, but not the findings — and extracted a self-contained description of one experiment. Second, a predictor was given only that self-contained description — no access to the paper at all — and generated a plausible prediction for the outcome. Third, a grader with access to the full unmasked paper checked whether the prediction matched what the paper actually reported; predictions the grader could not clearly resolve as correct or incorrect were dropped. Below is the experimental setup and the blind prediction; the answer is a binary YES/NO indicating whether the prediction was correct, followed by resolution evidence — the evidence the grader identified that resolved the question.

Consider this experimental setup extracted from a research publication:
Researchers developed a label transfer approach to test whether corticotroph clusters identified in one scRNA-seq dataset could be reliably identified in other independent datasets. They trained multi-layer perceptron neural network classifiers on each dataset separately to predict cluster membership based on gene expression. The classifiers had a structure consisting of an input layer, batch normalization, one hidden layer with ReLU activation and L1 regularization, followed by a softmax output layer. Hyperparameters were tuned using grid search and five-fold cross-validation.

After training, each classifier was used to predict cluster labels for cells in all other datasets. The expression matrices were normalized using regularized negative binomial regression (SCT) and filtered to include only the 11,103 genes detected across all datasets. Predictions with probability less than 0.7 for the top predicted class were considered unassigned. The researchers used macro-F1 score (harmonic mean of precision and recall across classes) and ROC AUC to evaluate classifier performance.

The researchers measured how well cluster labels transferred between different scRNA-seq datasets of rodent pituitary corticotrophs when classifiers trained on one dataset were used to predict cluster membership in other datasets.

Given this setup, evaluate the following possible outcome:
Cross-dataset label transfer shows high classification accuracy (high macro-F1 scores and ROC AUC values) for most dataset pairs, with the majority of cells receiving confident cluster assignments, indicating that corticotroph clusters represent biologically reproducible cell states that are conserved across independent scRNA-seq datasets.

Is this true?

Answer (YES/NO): NO